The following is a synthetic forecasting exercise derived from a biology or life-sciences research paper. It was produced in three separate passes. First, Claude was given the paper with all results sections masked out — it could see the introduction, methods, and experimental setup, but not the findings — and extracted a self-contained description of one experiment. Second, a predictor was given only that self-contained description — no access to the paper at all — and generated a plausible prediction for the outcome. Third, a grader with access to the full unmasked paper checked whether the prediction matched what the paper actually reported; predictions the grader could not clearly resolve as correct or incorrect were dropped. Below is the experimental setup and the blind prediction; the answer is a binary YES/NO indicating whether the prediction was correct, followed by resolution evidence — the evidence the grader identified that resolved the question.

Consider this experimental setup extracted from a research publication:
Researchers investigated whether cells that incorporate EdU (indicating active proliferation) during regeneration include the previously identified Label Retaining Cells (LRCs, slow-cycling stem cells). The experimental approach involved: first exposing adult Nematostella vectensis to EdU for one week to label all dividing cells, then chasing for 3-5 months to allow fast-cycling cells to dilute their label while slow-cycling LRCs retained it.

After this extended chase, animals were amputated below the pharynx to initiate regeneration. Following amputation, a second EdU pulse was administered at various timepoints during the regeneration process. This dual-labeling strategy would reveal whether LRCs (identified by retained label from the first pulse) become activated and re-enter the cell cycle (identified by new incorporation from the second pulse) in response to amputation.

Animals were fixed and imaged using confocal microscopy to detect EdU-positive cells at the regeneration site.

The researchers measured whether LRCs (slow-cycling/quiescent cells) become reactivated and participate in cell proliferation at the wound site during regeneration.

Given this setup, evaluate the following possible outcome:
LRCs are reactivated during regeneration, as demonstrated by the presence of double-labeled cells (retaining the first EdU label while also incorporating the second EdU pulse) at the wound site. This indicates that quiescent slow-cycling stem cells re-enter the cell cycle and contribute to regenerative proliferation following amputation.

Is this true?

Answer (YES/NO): NO